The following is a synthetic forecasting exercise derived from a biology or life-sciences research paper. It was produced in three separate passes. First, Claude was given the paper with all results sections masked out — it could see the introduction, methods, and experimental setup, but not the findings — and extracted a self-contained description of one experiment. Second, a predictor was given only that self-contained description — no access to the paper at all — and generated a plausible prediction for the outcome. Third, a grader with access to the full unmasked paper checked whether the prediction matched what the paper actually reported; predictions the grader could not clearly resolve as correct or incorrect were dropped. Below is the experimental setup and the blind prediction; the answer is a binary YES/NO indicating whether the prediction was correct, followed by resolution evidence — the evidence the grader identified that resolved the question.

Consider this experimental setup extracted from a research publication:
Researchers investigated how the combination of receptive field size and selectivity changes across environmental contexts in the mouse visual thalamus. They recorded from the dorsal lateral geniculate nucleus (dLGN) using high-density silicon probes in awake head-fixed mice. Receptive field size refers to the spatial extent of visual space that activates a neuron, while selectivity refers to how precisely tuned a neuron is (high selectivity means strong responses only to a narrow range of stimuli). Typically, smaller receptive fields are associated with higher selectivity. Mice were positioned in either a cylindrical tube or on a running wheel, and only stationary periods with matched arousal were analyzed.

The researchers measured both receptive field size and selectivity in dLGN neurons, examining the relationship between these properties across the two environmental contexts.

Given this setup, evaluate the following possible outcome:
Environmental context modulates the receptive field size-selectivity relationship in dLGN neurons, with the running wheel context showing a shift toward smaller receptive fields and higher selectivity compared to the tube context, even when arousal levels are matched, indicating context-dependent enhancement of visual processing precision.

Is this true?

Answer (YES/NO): NO